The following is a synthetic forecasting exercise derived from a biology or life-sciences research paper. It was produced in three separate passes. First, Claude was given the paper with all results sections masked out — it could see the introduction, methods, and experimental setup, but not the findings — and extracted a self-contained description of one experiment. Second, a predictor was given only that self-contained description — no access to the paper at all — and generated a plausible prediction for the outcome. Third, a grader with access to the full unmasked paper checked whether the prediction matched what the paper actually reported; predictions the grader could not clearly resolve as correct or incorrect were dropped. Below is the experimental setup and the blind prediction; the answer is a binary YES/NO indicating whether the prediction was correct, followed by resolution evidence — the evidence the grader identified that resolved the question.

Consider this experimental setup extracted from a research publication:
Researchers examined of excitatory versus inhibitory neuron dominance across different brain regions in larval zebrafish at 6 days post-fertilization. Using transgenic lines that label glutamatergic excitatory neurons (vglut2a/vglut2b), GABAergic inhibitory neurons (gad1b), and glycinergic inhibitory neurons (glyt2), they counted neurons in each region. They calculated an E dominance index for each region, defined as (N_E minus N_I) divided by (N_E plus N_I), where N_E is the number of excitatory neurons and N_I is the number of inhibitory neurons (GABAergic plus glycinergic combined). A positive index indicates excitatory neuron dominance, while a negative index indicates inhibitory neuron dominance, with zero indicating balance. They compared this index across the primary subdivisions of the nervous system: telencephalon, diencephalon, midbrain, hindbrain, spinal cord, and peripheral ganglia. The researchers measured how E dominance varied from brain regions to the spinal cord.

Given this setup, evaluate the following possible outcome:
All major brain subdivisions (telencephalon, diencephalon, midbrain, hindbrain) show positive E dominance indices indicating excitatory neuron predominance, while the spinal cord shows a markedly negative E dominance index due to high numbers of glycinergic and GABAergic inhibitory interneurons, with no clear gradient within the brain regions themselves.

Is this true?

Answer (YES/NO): NO